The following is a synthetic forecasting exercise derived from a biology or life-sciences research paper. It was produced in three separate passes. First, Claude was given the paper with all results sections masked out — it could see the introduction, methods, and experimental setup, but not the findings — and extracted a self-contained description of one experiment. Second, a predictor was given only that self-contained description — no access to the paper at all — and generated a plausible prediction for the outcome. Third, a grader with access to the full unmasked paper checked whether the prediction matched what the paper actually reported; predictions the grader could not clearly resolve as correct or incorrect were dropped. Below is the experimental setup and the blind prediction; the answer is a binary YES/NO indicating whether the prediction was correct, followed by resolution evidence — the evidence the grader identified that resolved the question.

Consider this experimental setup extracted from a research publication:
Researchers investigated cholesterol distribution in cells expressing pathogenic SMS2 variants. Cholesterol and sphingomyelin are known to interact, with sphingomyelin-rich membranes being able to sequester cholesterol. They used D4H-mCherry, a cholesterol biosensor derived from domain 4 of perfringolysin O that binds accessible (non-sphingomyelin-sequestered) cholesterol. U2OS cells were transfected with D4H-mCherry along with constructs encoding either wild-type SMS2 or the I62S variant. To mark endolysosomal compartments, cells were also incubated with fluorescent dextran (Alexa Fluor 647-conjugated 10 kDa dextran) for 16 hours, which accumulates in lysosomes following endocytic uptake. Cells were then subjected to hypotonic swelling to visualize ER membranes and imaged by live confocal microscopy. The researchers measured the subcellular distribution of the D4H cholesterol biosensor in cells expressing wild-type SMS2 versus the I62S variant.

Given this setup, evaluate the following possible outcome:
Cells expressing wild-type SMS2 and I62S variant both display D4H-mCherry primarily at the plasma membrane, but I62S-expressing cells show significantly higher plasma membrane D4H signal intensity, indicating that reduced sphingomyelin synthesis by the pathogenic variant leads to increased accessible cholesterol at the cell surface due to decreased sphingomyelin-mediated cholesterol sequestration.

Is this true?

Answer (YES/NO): NO